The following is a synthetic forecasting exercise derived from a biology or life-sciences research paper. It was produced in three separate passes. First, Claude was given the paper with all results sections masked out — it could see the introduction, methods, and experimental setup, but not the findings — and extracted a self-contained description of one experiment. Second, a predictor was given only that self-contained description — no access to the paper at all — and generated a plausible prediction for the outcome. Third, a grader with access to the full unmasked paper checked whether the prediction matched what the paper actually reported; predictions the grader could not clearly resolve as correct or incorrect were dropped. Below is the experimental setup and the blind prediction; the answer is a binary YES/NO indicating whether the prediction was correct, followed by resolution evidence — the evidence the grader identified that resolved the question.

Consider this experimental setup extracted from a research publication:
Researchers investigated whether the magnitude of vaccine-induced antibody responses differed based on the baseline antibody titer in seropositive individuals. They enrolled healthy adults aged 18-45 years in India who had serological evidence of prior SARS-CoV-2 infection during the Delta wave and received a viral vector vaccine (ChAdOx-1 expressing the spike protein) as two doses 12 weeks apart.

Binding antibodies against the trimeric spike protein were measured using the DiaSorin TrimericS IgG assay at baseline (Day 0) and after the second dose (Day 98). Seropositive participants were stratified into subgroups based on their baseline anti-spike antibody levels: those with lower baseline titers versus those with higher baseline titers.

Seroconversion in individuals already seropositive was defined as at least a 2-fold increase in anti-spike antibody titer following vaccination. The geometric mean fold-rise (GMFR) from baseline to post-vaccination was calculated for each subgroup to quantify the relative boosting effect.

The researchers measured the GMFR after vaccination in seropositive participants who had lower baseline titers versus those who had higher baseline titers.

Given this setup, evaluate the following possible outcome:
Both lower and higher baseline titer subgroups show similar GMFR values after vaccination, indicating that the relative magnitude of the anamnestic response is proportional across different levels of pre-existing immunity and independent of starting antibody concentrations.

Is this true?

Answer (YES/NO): NO